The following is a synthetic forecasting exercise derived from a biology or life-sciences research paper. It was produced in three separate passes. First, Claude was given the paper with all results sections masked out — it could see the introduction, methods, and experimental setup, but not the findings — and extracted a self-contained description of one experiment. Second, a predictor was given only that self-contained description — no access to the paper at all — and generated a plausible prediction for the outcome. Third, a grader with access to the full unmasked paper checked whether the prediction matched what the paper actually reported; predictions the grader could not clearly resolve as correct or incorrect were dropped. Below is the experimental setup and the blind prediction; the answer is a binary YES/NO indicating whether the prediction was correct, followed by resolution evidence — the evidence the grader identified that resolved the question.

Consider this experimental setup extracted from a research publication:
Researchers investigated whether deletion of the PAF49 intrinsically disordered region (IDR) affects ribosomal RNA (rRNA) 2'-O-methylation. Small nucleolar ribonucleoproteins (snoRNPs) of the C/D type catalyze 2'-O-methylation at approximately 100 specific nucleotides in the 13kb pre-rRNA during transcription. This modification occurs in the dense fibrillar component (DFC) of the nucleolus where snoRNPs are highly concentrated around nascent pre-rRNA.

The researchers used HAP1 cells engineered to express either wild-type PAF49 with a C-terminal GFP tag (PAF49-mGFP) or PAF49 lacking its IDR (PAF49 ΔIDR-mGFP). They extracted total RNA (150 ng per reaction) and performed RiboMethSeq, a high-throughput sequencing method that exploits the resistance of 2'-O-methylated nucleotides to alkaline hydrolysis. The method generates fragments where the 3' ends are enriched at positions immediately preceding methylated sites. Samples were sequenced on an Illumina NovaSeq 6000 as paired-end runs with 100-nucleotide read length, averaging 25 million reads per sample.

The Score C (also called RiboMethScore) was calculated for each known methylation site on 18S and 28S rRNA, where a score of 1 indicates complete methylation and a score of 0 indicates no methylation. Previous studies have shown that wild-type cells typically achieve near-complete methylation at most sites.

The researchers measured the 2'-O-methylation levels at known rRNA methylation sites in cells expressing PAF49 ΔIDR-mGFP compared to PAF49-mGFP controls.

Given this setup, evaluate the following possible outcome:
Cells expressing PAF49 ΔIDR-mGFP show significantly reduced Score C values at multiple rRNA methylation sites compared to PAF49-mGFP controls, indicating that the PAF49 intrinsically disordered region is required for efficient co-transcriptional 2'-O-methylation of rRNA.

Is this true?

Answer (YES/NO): NO